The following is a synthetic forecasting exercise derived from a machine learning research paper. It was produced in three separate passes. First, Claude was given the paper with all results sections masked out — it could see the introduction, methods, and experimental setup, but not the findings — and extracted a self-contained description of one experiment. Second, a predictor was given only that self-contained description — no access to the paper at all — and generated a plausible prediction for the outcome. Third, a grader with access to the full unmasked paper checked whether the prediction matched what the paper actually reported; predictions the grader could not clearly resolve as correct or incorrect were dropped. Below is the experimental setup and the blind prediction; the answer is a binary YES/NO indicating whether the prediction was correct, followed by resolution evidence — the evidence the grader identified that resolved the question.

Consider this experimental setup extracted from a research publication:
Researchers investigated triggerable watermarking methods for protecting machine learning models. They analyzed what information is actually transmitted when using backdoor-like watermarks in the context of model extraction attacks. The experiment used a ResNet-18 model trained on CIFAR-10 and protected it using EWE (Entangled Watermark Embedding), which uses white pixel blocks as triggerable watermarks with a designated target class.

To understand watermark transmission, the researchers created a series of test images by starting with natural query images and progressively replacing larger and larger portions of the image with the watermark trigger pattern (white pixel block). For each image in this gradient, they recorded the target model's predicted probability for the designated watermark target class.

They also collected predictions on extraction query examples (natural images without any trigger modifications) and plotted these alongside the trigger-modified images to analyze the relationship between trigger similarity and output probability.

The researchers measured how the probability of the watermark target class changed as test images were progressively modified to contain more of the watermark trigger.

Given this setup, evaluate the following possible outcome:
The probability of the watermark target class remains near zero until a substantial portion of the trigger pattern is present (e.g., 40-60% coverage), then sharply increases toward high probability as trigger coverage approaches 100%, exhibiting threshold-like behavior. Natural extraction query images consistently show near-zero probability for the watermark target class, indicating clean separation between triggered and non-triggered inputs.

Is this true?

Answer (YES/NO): NO